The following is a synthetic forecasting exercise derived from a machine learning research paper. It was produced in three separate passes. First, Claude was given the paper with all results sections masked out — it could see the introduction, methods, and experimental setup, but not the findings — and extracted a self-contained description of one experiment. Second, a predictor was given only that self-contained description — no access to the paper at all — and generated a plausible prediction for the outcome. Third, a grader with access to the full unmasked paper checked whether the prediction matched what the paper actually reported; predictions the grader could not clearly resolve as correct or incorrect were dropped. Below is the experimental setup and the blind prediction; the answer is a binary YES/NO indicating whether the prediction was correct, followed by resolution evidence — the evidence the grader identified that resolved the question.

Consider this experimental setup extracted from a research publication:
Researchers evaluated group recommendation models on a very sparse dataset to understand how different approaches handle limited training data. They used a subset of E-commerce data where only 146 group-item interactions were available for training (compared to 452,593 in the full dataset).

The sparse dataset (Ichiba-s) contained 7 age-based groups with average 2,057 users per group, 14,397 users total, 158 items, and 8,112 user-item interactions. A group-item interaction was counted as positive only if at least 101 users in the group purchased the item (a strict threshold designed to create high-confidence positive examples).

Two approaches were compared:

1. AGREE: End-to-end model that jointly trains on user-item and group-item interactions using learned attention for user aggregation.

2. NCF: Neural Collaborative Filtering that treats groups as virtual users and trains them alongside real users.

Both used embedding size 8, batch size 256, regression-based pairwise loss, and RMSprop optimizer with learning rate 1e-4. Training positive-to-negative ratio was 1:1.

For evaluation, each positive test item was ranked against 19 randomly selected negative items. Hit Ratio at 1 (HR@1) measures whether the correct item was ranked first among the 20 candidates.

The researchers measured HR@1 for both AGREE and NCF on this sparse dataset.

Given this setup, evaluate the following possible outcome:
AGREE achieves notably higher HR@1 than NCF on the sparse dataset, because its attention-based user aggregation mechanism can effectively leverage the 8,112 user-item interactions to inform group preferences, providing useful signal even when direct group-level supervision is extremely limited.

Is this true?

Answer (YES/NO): NO